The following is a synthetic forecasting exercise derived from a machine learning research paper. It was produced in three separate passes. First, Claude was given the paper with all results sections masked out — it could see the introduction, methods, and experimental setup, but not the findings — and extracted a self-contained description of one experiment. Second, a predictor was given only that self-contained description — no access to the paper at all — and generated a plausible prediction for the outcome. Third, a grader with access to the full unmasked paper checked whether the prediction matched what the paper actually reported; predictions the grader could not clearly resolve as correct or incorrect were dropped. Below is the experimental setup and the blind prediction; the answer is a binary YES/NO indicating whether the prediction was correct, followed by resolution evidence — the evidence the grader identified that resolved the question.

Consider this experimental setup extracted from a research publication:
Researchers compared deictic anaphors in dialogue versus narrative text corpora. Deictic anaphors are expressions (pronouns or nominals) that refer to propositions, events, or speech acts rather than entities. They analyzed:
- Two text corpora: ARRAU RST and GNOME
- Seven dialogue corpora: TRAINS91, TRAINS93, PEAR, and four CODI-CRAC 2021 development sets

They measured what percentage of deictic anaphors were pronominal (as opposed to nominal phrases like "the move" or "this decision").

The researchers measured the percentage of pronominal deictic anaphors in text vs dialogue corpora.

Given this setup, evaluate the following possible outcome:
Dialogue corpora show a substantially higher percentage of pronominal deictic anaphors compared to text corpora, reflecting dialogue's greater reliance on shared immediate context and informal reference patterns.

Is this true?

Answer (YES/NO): YES